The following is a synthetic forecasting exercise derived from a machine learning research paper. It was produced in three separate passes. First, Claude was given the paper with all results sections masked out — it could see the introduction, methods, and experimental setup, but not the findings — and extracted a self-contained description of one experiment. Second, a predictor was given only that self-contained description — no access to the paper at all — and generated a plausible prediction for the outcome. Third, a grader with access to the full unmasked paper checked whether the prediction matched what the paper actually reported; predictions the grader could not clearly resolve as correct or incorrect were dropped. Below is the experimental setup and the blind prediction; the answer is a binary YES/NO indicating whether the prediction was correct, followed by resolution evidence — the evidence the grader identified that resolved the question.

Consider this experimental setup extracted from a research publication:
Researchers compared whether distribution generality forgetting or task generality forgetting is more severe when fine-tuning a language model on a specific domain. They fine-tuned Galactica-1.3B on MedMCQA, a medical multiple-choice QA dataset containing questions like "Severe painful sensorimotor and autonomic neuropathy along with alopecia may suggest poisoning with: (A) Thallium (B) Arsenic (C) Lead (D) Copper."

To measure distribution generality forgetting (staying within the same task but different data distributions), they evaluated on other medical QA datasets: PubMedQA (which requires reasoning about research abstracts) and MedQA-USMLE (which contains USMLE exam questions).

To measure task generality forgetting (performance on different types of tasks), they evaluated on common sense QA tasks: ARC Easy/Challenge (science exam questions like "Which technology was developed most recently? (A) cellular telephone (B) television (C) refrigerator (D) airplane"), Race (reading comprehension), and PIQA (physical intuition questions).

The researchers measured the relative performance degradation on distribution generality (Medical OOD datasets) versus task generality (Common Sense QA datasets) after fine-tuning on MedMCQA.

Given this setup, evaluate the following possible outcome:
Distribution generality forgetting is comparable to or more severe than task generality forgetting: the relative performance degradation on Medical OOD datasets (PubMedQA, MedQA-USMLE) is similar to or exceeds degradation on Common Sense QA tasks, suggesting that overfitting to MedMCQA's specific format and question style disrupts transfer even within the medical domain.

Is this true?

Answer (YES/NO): NO